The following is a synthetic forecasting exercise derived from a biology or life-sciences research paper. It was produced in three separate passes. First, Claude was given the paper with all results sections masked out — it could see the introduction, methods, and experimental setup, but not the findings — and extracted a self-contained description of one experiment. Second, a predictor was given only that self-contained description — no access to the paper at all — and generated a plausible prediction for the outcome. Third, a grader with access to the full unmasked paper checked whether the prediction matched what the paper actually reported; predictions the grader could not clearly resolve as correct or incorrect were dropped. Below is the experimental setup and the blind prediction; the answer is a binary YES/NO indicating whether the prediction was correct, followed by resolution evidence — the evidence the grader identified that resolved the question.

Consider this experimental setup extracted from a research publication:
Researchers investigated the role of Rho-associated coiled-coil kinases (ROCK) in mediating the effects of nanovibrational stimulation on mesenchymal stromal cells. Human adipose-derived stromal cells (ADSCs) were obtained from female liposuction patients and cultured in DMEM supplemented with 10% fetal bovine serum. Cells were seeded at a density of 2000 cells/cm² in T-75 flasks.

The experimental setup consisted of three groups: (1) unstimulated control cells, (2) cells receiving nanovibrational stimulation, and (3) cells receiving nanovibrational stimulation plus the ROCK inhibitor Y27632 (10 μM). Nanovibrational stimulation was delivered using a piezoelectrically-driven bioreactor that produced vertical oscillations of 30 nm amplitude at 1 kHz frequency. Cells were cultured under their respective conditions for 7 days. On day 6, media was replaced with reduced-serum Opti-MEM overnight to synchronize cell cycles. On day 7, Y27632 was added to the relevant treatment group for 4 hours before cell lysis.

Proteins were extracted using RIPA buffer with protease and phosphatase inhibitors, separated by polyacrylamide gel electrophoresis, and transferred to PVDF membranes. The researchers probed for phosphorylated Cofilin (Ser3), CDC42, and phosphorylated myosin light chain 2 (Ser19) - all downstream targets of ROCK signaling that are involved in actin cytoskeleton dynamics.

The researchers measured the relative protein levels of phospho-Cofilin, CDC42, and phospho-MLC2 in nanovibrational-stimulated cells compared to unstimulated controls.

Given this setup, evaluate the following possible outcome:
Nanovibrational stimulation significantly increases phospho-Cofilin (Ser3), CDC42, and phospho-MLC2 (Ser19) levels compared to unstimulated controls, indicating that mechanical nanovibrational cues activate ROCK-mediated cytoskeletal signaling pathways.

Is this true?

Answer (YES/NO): YES